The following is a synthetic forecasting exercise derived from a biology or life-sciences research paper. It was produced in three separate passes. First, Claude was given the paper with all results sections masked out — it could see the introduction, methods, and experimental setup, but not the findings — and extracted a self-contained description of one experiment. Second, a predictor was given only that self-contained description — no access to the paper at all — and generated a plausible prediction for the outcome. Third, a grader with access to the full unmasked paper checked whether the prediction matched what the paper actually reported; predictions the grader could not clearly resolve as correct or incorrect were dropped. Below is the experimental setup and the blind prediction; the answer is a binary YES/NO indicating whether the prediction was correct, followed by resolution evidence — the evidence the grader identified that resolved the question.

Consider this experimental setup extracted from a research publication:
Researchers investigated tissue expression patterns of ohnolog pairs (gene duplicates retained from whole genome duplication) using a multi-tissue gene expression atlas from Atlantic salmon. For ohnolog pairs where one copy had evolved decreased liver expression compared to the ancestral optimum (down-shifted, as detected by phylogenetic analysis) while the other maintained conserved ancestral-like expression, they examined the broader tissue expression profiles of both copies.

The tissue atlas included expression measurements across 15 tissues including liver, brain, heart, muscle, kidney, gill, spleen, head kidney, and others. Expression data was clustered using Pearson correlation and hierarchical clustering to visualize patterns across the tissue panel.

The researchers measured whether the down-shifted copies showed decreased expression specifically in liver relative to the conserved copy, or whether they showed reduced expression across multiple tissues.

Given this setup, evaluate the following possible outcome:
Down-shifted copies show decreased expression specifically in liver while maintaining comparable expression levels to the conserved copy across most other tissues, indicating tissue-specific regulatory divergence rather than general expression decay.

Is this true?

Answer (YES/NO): NO